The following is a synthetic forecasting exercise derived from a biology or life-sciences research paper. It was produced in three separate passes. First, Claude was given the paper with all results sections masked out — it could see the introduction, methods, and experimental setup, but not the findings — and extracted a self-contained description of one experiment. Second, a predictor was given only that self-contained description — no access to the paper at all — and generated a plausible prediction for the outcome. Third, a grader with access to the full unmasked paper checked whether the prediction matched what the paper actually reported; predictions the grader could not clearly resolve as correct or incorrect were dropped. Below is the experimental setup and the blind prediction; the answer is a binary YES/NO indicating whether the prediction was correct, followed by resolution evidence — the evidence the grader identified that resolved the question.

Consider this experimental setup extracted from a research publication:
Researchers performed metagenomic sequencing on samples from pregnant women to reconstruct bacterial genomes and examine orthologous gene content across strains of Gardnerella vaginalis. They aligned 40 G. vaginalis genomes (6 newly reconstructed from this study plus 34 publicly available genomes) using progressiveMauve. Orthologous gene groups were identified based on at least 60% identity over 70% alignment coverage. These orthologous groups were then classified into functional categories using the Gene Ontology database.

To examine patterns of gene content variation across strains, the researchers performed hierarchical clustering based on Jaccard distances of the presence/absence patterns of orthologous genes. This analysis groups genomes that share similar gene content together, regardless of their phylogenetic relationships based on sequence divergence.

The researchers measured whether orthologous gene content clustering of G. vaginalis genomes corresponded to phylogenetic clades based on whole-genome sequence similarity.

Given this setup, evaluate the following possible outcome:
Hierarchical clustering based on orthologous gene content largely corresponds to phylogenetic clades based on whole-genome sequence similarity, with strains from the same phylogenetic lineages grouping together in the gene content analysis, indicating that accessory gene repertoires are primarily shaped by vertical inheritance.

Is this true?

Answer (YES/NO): YES